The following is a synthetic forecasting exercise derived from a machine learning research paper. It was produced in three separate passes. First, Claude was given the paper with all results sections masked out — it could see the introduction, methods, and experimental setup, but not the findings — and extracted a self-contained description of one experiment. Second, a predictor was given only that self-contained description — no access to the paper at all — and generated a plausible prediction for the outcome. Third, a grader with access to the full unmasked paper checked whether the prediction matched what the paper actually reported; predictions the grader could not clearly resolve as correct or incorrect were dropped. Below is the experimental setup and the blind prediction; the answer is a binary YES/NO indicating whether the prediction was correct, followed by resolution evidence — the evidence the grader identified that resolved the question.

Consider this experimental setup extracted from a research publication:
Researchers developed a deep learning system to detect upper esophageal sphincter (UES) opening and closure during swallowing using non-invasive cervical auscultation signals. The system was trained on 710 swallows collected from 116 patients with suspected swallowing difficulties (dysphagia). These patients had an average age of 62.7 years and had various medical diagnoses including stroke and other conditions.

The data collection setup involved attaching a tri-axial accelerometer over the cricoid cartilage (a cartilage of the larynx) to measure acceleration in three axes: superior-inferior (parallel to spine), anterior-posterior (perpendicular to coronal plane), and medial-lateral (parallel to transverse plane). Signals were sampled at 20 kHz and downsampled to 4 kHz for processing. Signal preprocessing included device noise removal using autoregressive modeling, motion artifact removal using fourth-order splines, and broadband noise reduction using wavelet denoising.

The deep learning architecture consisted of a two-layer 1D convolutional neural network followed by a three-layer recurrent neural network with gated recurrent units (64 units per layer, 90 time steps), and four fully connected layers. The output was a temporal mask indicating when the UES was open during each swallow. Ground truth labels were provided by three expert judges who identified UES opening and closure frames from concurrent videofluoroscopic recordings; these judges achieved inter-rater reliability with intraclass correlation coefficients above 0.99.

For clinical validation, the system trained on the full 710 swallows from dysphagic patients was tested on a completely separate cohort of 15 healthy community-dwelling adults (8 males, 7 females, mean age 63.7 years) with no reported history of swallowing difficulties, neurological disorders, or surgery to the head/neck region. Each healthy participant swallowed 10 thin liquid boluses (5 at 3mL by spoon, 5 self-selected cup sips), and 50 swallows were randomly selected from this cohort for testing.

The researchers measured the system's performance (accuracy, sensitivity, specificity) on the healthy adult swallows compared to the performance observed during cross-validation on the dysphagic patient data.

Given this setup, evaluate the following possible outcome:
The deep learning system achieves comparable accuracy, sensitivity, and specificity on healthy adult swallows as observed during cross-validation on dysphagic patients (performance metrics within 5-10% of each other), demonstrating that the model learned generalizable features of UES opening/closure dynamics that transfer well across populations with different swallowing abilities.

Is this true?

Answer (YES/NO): YES